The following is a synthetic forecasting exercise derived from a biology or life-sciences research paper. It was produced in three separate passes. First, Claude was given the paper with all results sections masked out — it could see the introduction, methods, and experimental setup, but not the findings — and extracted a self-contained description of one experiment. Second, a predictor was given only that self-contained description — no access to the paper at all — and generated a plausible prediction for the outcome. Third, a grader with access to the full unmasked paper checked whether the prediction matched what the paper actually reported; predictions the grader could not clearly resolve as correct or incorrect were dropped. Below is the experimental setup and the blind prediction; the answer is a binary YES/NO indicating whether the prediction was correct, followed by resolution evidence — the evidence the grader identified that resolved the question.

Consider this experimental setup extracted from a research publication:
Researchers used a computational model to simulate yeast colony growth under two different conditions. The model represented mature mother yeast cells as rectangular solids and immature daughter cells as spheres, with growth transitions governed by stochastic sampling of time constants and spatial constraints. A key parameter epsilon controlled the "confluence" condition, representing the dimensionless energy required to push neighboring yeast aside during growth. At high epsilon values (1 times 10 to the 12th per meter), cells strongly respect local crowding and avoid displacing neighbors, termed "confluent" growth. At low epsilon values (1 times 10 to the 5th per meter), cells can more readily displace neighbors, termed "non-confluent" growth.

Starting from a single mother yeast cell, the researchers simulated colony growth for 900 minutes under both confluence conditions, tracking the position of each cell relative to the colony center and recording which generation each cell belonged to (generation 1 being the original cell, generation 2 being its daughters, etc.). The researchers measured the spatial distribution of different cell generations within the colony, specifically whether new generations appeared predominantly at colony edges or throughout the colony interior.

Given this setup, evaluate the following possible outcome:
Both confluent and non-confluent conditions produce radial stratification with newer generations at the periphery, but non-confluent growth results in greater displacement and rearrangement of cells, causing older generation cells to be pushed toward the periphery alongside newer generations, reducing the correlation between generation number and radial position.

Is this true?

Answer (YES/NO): NO